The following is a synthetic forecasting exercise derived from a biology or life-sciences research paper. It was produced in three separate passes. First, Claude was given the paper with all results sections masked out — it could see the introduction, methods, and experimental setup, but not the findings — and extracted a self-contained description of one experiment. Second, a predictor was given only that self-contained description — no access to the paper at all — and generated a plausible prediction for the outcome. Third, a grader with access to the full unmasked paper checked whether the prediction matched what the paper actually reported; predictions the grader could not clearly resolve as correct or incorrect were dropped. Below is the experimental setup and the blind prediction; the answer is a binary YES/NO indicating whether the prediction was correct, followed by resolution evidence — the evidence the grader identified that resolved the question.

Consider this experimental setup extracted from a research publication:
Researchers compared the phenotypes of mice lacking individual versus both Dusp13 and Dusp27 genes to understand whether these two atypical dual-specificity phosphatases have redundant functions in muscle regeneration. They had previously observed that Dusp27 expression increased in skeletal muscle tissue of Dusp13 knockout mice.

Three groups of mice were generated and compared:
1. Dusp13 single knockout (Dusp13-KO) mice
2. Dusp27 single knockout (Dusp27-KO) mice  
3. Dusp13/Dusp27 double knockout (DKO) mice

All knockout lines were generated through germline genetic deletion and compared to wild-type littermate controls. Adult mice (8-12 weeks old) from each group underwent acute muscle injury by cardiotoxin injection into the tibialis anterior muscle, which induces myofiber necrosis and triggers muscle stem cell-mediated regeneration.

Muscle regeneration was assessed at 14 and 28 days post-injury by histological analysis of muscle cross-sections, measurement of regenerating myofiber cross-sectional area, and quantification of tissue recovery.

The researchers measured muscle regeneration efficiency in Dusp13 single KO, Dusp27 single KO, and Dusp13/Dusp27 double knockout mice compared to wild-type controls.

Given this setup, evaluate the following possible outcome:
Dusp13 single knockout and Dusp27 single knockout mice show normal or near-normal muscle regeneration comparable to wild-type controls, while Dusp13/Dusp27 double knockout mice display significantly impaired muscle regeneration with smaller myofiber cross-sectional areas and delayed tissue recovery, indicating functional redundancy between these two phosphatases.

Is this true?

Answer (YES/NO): YES